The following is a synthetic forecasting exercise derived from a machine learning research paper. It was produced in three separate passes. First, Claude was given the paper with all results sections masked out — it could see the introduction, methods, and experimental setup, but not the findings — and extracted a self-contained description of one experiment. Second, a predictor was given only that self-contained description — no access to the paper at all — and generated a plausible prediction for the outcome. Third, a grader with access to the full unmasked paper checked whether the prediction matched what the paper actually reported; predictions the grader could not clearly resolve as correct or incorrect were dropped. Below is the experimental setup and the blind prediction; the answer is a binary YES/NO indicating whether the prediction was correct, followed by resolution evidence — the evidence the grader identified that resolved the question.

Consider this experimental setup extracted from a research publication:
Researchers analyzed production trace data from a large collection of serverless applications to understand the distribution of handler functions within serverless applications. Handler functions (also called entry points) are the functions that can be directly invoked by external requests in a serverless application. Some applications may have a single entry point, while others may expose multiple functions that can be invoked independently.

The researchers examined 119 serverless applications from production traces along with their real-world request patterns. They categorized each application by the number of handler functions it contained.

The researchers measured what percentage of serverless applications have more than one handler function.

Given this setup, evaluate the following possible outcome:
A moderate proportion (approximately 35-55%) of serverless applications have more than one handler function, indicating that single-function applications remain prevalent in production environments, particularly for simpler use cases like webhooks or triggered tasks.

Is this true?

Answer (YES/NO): YES